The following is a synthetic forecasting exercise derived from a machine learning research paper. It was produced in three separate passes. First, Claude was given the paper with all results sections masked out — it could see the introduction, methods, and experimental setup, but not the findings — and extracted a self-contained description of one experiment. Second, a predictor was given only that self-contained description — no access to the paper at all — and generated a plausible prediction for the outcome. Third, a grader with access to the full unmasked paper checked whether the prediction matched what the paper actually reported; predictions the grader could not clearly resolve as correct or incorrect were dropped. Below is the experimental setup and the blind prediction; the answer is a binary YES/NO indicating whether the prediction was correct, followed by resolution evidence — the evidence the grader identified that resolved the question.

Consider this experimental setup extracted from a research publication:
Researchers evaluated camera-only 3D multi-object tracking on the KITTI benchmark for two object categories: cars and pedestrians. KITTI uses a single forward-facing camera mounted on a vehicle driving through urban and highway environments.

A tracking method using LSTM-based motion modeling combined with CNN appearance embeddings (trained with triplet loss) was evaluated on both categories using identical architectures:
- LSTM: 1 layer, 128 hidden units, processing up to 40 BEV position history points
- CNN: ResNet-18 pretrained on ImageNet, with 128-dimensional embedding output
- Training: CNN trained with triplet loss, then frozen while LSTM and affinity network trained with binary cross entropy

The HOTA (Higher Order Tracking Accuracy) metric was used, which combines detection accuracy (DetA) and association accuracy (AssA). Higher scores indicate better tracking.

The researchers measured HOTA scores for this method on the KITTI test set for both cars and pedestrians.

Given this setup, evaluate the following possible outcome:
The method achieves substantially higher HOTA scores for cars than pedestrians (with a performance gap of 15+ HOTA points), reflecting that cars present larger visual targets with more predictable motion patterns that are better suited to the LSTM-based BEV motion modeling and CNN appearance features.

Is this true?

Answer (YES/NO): YES